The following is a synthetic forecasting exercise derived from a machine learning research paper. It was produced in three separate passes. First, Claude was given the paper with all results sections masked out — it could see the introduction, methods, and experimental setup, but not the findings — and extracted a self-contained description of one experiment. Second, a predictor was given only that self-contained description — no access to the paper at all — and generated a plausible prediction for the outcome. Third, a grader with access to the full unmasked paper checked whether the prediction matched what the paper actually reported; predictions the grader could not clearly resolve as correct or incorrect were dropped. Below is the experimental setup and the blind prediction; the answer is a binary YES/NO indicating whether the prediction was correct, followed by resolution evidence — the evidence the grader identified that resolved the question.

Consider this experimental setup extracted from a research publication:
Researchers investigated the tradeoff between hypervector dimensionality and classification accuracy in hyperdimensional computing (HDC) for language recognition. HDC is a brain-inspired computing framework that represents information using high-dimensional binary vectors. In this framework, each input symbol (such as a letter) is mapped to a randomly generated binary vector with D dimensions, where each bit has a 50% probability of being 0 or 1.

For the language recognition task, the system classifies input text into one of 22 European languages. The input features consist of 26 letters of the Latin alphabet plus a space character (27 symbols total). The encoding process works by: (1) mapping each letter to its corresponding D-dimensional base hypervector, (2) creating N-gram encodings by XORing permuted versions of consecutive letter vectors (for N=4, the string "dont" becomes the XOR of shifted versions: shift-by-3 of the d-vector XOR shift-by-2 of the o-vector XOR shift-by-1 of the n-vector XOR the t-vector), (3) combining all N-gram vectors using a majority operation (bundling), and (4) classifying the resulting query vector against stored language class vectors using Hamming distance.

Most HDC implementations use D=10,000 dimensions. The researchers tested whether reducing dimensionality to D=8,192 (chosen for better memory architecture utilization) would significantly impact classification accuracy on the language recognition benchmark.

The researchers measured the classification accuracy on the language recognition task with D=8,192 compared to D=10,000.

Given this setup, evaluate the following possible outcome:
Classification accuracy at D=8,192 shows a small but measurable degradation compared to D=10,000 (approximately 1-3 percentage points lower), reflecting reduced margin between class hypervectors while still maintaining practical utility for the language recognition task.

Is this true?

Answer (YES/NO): NO